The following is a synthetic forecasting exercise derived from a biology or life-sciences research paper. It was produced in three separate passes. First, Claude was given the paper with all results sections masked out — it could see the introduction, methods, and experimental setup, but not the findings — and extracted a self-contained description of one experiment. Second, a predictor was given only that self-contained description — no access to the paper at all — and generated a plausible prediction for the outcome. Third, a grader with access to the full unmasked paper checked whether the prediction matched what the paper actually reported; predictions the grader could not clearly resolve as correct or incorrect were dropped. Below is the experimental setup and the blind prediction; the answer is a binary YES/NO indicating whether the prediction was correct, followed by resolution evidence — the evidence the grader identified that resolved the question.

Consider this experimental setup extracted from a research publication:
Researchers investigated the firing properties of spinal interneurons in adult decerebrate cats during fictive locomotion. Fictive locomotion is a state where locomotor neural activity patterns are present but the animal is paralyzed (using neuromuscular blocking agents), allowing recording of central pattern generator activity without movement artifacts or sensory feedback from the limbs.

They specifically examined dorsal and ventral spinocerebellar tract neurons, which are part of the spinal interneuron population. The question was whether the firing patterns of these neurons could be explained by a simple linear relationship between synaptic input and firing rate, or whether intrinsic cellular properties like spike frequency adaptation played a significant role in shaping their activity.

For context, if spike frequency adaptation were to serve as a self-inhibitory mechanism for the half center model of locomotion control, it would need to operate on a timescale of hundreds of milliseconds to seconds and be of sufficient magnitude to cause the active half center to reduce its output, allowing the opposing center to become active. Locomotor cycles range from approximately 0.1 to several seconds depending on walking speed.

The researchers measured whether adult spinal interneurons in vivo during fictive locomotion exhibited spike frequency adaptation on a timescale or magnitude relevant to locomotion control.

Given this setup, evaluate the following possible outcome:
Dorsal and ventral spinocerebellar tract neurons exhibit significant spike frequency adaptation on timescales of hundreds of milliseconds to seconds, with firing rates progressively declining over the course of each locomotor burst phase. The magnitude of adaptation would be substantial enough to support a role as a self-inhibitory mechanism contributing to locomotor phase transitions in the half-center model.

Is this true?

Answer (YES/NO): NO